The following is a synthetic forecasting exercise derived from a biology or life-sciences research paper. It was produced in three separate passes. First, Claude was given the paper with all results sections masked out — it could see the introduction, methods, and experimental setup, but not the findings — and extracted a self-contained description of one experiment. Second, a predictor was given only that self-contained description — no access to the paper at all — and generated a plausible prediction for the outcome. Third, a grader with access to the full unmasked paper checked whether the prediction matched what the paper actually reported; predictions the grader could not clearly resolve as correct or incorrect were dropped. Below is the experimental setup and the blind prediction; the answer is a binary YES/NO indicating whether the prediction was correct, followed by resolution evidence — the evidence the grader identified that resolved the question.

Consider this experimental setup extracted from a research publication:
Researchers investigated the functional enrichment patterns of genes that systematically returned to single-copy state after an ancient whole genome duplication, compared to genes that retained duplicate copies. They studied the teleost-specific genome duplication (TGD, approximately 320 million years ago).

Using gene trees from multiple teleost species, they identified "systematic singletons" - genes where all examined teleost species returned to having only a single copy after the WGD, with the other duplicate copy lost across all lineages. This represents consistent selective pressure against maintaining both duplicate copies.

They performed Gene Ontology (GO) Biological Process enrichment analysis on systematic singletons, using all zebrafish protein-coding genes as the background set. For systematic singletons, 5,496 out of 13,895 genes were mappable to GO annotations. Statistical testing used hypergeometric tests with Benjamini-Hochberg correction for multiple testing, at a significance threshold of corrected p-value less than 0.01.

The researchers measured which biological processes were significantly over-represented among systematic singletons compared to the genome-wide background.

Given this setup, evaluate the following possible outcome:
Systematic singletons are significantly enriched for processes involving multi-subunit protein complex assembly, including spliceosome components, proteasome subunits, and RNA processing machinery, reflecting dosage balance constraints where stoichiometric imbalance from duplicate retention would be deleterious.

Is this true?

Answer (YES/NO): NO